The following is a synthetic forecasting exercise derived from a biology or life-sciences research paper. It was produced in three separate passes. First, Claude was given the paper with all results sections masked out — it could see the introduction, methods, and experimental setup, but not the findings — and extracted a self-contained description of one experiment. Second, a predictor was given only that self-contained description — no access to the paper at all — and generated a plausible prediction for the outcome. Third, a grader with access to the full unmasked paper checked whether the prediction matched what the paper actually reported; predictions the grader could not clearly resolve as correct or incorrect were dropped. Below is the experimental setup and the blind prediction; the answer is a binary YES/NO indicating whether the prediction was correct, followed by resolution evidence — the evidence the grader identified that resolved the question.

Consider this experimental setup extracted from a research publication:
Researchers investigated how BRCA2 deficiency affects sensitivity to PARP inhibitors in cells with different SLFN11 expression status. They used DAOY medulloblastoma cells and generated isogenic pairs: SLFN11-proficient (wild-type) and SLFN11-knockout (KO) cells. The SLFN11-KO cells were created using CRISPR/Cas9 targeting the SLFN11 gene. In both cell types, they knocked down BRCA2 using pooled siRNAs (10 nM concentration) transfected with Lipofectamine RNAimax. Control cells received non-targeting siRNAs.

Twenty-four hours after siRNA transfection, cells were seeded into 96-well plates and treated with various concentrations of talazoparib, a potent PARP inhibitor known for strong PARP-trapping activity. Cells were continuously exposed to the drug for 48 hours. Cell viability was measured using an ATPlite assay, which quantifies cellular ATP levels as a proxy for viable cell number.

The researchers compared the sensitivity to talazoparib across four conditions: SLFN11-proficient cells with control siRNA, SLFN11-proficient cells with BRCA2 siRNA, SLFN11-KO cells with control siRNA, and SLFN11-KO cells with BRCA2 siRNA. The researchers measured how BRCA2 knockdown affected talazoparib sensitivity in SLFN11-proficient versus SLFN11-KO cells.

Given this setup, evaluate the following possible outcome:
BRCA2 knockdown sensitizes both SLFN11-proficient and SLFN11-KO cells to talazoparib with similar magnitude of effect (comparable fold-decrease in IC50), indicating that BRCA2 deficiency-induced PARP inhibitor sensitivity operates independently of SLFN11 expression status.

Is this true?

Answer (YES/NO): NO